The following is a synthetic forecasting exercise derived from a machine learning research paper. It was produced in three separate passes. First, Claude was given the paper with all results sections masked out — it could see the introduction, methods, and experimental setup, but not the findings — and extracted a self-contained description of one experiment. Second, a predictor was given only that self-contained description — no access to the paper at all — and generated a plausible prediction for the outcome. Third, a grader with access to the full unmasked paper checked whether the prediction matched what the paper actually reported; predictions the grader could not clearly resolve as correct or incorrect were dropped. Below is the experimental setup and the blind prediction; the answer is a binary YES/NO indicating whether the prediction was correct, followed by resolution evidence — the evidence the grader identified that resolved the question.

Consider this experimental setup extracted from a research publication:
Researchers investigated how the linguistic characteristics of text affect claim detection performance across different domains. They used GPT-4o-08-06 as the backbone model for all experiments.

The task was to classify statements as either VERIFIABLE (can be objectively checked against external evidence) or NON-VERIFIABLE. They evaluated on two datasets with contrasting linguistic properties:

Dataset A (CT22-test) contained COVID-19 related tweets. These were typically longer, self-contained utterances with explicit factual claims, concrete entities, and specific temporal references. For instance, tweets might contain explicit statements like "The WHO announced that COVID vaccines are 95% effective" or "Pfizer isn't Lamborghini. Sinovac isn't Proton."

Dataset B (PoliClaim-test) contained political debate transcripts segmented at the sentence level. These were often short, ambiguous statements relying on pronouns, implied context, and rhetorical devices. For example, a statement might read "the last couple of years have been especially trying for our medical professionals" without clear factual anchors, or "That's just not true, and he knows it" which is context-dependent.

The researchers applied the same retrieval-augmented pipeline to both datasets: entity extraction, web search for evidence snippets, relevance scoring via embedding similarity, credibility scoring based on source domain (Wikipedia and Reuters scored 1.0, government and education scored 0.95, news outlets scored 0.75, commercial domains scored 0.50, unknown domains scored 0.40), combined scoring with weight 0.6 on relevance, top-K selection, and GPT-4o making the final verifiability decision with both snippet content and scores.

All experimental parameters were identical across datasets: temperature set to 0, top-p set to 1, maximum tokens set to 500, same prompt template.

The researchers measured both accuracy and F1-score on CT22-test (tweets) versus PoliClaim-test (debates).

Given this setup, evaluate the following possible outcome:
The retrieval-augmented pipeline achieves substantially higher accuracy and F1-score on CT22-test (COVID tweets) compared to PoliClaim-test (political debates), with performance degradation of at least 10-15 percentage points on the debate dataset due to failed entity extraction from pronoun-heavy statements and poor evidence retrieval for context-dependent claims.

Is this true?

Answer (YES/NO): YES